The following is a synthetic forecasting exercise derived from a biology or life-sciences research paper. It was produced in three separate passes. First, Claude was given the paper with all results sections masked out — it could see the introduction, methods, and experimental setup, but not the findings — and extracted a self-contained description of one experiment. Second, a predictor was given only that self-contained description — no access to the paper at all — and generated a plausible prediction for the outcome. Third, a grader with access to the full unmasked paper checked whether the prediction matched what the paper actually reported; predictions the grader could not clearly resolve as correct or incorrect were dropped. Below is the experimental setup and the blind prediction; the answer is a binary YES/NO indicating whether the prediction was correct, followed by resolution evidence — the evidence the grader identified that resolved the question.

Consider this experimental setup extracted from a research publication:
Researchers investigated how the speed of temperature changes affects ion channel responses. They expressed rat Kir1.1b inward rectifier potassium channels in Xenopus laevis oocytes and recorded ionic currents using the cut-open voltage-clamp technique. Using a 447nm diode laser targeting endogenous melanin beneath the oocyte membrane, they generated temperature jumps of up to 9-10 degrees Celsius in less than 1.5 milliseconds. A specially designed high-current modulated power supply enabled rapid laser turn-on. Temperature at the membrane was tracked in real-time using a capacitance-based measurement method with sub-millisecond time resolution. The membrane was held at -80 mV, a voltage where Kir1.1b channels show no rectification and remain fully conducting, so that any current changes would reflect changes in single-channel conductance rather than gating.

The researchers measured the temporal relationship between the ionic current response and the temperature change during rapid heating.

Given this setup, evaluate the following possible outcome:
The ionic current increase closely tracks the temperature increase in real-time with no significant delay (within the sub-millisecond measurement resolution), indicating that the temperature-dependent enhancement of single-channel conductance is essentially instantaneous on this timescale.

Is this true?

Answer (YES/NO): YES